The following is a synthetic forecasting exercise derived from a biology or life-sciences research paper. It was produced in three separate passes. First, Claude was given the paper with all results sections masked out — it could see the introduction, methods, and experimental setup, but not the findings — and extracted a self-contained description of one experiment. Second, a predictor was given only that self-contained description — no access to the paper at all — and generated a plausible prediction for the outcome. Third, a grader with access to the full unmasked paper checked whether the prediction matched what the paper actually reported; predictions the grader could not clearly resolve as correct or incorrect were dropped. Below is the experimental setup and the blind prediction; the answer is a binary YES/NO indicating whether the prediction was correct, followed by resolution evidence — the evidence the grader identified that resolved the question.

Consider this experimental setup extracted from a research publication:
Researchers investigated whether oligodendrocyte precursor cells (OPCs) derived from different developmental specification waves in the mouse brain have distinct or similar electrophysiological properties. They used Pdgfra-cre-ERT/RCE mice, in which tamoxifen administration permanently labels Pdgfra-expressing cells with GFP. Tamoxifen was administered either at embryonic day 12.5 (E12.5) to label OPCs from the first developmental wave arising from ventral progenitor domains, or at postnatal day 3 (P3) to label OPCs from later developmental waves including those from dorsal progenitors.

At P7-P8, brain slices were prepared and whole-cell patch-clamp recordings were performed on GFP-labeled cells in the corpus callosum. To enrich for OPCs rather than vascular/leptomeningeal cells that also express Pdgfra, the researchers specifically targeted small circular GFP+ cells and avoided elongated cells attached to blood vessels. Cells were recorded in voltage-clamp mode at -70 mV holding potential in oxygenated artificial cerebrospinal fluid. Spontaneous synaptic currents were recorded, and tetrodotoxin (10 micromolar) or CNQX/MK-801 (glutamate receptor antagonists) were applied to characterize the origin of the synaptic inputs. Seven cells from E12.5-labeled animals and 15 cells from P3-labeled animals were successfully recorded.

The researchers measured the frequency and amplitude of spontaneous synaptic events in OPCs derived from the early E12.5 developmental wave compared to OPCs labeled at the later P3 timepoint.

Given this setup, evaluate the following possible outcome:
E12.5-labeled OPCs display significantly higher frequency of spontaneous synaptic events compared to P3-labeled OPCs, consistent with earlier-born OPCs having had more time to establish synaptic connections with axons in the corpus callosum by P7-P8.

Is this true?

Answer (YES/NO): NO